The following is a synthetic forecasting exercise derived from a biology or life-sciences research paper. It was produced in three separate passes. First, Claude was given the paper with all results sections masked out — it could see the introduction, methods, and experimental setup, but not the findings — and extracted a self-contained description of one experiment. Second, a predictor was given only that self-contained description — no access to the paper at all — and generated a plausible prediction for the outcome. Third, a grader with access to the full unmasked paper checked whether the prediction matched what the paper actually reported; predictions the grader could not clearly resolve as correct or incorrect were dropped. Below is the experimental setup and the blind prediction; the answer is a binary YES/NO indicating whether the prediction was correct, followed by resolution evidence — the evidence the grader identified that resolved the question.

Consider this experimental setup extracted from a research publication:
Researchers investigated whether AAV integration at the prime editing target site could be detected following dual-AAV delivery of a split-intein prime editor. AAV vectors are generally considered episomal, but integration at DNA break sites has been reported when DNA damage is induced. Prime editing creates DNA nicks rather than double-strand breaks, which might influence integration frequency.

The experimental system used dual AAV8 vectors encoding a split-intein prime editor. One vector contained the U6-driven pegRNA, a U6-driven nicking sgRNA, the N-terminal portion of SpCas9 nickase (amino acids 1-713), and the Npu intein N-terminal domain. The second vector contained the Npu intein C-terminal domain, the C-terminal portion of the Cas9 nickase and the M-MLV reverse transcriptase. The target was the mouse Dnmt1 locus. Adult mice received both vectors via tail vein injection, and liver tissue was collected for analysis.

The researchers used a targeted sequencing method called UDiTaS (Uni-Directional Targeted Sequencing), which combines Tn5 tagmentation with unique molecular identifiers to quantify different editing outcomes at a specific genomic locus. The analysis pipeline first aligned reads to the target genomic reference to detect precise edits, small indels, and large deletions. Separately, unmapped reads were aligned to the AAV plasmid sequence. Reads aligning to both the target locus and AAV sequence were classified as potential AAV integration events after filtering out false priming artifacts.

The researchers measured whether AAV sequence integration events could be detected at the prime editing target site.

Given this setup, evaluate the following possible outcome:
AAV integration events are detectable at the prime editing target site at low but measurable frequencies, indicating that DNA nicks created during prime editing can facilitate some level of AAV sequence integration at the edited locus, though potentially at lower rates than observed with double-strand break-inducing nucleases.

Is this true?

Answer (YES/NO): YES